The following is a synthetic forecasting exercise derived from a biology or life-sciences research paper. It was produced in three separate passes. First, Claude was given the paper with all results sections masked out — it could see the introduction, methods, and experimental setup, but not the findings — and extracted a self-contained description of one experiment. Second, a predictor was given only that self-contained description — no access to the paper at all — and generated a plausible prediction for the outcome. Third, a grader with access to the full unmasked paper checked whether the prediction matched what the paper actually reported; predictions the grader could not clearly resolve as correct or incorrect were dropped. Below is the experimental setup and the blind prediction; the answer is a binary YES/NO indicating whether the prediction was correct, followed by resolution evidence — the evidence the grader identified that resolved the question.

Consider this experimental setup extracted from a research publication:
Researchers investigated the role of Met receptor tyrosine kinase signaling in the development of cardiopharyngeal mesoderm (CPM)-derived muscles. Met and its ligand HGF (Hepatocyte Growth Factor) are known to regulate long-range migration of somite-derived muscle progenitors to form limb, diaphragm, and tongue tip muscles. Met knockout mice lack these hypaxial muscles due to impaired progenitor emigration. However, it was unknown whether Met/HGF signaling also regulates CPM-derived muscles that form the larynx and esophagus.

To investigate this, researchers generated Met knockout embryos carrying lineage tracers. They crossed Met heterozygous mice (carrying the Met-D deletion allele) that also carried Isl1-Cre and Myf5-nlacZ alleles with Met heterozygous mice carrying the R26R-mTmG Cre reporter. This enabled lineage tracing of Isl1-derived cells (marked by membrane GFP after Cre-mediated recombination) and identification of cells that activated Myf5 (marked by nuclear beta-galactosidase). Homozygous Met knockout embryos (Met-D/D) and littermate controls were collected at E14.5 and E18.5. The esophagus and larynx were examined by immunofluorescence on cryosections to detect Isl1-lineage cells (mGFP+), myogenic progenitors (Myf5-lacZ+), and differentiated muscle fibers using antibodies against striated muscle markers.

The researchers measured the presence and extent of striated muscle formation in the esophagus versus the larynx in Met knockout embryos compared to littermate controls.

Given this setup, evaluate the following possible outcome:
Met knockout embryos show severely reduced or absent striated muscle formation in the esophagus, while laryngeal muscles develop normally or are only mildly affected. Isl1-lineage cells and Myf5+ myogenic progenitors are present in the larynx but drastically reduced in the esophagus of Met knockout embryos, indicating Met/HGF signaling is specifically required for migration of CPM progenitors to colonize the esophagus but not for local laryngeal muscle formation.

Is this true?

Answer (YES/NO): YES